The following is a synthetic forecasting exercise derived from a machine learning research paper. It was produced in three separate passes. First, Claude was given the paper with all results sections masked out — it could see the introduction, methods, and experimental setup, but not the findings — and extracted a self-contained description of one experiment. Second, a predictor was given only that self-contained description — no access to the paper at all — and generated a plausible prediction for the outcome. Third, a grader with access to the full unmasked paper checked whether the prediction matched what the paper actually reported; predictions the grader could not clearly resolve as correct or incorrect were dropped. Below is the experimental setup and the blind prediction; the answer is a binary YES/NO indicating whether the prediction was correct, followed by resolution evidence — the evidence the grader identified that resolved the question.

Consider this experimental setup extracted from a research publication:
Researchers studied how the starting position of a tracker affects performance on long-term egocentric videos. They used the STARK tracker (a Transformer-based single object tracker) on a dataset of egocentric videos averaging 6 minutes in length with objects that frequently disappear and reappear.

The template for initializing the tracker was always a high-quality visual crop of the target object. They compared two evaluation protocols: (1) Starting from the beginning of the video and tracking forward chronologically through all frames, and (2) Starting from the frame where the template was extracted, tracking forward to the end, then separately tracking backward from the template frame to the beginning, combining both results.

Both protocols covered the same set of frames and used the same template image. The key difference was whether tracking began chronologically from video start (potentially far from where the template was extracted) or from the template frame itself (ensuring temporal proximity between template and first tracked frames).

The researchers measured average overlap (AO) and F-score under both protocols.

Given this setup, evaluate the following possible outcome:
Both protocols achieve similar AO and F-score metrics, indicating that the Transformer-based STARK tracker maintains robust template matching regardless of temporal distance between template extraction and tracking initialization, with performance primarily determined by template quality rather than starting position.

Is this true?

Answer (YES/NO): NO